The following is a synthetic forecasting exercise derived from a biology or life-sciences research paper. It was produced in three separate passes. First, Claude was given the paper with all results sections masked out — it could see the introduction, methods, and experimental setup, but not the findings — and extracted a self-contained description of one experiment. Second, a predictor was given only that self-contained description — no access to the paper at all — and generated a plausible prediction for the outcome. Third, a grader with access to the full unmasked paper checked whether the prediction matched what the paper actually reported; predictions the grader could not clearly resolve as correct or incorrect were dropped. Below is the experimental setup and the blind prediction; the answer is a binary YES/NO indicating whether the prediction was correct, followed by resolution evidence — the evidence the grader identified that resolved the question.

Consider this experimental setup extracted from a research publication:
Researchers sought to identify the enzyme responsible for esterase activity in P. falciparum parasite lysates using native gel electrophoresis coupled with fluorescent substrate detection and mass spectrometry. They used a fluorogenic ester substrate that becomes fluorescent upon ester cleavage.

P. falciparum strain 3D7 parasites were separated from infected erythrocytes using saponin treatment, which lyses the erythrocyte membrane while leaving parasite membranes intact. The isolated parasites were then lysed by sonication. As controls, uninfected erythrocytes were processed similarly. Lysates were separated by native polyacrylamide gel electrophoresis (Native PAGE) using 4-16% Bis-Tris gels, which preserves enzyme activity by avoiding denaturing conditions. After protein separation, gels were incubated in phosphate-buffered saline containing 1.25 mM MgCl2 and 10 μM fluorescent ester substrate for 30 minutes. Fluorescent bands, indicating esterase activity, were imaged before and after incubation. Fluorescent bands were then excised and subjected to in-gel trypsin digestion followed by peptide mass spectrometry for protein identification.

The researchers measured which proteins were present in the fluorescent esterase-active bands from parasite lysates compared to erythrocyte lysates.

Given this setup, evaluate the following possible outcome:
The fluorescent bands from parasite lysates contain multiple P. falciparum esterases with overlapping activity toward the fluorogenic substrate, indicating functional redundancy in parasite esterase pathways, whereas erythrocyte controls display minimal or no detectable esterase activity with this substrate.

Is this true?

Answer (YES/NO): NO